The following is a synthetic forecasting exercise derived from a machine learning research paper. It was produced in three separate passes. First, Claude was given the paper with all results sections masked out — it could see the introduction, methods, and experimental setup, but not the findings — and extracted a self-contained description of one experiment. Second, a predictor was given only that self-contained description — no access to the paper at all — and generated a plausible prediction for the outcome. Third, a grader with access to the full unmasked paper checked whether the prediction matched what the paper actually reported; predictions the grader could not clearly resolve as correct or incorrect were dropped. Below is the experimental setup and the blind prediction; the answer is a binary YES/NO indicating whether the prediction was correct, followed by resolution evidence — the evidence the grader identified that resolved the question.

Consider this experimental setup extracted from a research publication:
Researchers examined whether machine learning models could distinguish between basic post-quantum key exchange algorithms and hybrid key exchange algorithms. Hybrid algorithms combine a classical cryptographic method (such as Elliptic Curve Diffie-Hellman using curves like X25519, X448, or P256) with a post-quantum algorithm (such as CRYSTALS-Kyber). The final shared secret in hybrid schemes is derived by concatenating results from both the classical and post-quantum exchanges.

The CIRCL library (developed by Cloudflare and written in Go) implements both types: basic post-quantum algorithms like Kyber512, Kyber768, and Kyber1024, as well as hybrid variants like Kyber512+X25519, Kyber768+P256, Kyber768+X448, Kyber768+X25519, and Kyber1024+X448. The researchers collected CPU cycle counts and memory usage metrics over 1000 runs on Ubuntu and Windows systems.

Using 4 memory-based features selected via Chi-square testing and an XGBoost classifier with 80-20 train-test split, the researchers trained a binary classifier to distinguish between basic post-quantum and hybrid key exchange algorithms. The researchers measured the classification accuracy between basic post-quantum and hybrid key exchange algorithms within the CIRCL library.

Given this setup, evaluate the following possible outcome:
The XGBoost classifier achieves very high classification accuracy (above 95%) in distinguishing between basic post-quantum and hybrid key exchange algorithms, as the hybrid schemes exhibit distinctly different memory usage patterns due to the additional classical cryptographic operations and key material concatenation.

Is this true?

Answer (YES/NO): YES